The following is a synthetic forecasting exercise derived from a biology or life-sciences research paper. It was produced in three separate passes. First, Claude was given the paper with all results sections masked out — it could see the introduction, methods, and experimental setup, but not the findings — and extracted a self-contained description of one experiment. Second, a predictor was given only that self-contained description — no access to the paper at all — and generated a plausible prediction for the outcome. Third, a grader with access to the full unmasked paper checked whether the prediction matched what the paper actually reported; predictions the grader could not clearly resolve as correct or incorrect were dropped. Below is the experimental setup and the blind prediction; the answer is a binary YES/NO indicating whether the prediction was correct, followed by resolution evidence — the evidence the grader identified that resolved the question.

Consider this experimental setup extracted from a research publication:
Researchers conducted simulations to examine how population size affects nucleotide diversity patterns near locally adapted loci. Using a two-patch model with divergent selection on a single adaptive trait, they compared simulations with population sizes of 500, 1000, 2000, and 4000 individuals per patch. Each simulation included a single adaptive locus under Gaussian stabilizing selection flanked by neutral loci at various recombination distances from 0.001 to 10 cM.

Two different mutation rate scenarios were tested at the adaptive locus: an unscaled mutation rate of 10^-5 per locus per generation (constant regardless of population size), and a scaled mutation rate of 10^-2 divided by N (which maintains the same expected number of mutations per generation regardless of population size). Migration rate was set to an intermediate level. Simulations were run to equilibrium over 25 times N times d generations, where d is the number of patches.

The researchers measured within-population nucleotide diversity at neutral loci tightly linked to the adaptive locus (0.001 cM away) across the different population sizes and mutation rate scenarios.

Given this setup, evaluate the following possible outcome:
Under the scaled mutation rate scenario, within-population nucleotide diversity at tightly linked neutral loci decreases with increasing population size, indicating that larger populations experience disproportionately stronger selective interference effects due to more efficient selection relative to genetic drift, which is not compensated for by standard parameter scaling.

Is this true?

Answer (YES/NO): NO